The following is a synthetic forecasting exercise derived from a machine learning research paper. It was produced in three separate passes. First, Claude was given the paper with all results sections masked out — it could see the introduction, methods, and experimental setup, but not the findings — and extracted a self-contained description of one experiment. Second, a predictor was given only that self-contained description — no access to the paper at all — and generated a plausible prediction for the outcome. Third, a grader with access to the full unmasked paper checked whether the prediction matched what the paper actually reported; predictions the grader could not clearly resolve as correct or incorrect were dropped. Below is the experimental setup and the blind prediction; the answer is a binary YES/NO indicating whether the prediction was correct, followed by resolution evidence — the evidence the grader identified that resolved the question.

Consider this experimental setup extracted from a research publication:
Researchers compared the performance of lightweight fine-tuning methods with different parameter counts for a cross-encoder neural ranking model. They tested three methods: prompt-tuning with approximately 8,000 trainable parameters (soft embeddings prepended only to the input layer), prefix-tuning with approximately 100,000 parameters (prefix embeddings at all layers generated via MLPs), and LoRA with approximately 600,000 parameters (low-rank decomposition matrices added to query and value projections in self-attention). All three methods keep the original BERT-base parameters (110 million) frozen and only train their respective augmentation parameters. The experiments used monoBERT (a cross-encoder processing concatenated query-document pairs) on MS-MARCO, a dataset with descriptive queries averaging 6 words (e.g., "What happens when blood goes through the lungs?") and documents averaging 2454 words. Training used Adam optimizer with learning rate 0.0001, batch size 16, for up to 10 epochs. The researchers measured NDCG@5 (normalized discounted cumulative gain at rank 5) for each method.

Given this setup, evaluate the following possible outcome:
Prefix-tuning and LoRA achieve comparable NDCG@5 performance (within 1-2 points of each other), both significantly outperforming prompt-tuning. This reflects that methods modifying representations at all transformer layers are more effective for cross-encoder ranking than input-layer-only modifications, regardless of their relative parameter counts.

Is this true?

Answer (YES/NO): NO